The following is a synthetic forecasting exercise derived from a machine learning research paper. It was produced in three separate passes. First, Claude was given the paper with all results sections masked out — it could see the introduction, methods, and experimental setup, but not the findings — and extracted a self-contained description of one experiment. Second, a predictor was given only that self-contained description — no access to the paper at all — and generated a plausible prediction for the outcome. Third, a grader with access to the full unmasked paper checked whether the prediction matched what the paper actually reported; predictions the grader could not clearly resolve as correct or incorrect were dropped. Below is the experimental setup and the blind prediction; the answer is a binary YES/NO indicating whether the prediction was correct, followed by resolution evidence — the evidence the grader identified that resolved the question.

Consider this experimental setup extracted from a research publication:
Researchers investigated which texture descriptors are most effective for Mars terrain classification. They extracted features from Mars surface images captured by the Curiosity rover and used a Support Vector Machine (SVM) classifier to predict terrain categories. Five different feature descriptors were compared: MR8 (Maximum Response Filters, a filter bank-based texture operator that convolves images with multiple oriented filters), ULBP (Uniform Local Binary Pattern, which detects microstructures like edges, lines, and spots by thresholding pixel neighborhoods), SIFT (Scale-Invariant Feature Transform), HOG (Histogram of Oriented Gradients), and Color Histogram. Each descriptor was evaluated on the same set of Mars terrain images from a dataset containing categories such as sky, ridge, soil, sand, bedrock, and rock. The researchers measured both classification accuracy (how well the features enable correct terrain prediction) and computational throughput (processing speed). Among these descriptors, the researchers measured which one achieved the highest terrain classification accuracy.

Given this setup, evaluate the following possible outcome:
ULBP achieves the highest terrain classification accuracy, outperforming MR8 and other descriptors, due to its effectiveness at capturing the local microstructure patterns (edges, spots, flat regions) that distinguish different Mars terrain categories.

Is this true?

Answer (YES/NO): NO